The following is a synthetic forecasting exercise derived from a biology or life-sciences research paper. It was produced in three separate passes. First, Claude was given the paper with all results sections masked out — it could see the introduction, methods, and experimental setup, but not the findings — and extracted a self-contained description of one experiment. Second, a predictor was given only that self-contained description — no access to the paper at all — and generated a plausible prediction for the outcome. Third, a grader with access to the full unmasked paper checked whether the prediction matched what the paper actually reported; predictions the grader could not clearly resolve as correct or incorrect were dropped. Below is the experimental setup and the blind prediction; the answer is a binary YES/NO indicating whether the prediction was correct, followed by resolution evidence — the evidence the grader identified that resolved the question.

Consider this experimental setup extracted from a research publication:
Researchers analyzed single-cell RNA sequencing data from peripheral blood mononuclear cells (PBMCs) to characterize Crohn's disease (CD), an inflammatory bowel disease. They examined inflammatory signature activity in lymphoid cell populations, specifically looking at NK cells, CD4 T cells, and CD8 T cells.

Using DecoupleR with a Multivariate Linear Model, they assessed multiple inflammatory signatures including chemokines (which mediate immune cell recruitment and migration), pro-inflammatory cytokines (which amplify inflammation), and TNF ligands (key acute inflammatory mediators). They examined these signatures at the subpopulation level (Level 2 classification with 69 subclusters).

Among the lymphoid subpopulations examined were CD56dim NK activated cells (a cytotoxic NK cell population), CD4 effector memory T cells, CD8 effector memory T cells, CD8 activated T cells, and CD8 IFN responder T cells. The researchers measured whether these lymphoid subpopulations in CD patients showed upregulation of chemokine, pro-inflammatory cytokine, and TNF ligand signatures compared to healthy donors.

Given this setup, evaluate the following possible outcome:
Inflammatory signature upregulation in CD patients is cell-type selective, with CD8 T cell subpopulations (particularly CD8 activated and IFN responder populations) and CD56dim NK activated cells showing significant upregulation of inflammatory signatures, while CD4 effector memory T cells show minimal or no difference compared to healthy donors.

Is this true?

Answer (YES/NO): NO